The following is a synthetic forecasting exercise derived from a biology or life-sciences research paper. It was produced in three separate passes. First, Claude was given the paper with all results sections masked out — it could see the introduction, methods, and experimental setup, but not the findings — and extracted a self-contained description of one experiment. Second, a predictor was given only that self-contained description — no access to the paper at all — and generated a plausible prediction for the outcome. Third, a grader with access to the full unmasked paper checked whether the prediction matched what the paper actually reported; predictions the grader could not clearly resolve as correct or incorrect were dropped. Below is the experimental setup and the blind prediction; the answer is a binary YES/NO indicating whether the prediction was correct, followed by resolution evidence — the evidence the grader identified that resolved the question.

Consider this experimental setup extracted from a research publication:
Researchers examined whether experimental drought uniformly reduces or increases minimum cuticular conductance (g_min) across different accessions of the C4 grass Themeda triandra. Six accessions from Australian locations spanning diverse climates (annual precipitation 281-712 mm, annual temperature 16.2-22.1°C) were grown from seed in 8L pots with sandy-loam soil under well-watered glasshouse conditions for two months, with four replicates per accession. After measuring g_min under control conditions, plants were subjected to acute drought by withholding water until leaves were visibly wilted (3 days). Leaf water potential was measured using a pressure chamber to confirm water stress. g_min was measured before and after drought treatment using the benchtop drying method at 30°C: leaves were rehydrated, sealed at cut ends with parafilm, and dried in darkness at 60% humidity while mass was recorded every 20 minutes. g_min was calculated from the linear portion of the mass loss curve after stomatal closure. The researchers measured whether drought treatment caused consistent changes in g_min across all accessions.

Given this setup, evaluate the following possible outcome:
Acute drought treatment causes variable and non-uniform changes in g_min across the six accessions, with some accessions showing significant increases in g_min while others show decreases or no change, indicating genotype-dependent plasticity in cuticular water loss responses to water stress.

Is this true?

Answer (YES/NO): YES